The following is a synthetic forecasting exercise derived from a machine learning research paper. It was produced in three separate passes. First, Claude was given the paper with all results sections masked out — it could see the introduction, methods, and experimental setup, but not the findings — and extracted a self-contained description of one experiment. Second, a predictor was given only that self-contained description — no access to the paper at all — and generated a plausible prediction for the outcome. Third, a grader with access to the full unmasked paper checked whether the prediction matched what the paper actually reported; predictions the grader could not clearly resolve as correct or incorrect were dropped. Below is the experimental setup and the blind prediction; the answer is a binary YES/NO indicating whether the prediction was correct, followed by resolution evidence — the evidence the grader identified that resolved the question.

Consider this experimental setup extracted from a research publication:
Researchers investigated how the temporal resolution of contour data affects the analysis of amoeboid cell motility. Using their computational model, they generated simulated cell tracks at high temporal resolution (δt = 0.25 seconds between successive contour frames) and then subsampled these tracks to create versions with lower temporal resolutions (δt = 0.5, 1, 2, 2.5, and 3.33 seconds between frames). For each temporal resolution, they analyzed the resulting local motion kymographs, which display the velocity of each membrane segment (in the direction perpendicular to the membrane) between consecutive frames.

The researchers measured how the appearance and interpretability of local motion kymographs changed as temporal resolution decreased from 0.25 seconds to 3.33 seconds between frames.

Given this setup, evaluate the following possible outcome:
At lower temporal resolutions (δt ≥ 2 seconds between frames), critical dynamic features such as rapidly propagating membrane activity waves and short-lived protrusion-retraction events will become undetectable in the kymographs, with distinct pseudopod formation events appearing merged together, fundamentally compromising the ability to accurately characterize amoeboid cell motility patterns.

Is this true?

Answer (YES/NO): NO